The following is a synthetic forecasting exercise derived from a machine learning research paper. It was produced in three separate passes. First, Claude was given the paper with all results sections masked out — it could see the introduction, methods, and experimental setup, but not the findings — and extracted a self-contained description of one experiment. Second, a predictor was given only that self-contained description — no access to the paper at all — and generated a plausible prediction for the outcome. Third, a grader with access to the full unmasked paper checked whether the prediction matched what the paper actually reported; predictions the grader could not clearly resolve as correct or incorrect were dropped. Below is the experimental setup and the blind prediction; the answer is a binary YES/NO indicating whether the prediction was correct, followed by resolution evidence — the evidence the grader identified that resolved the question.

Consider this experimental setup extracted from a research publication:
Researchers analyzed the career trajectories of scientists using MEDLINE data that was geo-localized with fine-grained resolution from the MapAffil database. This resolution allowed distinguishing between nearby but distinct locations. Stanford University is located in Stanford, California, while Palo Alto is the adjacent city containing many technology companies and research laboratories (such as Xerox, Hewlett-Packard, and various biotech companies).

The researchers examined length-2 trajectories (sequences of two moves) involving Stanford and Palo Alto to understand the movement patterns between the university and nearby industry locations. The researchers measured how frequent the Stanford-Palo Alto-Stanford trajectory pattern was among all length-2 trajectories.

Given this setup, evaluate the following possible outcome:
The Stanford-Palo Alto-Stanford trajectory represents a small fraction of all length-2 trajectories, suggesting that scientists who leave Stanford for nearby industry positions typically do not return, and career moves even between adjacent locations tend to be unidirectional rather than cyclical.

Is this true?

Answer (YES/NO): NO